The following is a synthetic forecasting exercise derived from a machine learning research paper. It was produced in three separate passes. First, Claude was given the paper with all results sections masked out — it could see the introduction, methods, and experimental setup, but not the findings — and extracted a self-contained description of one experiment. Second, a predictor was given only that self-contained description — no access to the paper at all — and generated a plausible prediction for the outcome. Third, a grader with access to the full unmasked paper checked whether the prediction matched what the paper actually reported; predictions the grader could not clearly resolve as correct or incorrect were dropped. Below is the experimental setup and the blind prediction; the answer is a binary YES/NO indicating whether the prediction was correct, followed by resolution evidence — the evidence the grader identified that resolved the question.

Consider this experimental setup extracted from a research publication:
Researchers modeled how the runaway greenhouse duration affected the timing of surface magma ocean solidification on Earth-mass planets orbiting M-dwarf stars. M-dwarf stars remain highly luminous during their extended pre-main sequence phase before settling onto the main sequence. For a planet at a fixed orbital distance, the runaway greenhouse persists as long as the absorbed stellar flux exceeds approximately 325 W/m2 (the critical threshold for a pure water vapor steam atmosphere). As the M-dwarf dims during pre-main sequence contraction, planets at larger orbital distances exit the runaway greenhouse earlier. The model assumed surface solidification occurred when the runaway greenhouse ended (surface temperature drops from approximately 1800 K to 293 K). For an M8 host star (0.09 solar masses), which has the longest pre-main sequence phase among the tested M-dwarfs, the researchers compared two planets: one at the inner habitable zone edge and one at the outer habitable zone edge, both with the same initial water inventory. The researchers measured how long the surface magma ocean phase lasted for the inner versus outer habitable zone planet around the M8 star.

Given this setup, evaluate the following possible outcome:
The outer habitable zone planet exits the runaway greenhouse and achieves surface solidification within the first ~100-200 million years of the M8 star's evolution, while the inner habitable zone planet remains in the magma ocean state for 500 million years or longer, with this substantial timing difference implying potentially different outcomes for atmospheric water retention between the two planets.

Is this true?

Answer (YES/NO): NO